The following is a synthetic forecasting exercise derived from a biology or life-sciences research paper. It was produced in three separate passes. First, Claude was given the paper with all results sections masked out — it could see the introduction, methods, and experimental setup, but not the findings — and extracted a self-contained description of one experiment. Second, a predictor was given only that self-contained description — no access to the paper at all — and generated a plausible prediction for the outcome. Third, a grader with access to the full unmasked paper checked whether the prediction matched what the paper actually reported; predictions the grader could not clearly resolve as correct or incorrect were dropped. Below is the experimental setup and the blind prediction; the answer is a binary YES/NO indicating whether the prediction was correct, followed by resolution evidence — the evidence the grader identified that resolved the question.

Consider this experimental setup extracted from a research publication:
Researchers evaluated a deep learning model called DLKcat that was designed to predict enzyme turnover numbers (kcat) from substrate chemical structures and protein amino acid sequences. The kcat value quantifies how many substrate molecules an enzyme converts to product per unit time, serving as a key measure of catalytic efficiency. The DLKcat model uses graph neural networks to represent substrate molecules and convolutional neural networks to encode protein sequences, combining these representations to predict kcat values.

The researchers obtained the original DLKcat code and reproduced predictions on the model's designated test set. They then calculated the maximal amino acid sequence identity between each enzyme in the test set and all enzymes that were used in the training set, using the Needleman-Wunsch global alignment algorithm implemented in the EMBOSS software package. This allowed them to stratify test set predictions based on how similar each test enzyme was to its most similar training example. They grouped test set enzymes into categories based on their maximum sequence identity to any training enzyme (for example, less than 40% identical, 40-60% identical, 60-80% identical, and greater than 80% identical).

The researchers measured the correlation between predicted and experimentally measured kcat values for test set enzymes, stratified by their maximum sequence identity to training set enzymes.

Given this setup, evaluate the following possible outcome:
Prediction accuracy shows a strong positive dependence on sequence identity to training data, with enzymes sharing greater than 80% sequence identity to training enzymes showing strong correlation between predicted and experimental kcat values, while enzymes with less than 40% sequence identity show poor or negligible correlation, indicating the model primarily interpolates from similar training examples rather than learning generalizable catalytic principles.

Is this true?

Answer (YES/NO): YES